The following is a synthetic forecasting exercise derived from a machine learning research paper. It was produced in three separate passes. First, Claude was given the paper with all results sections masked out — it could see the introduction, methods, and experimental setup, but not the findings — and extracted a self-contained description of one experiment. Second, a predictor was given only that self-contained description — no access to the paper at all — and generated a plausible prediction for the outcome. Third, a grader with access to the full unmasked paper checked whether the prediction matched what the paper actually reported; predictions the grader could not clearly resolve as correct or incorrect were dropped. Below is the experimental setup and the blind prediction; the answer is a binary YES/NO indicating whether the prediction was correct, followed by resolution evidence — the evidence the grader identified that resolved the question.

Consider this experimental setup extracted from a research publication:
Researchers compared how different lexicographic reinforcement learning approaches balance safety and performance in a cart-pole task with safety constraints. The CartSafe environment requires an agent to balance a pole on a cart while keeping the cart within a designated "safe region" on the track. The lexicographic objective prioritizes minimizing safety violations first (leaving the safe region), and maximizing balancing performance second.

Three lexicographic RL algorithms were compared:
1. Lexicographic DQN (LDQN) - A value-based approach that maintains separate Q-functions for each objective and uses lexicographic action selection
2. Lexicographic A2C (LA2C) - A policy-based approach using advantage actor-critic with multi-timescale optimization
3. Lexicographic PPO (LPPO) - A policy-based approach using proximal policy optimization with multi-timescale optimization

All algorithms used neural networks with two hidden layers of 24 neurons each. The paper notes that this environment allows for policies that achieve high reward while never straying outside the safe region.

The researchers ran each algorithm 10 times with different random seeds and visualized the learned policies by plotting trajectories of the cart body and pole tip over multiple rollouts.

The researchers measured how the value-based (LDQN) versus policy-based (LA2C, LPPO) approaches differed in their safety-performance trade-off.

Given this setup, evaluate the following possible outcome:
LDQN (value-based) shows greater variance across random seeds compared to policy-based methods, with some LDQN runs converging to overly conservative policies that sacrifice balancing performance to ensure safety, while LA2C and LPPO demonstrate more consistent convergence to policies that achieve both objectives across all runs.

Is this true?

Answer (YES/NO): NO